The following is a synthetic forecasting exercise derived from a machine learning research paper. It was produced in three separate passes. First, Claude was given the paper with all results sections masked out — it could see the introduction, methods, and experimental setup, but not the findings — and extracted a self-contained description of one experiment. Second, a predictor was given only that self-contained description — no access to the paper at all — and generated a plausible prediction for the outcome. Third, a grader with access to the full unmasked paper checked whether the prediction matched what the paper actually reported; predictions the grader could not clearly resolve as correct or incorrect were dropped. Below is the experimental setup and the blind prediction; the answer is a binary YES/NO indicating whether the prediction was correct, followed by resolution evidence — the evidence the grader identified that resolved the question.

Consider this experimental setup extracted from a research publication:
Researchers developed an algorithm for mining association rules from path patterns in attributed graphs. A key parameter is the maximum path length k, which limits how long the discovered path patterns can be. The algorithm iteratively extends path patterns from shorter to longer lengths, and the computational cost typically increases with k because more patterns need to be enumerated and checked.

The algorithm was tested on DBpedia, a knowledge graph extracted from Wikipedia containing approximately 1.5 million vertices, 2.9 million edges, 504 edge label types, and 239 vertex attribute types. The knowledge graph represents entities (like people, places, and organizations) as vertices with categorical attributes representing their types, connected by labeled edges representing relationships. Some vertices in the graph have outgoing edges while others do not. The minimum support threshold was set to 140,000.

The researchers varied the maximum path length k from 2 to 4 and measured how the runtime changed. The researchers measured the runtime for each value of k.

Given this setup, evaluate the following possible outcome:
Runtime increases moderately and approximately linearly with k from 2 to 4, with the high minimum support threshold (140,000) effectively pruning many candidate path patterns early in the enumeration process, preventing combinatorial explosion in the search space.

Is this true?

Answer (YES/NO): NO